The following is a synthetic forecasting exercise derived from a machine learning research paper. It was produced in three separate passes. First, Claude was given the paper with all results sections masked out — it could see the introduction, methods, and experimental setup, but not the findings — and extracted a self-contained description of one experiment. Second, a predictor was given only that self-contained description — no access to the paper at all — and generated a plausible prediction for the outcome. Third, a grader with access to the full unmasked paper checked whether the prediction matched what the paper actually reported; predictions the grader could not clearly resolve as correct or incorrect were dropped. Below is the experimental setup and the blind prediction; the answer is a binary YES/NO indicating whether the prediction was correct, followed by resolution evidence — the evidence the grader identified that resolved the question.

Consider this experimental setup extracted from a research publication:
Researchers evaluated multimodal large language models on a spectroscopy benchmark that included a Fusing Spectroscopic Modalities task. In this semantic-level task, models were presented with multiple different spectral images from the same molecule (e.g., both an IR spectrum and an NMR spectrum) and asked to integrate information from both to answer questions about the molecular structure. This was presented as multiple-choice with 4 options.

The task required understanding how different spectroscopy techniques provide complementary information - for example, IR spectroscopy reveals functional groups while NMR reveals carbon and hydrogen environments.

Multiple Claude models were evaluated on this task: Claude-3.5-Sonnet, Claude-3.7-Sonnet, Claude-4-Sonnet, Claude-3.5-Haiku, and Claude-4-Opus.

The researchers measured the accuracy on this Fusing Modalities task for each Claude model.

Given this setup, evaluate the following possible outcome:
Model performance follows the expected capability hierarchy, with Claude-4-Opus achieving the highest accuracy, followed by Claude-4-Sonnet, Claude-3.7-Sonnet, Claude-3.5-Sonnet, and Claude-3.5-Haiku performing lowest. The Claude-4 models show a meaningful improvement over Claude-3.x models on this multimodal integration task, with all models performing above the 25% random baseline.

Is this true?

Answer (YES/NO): NO